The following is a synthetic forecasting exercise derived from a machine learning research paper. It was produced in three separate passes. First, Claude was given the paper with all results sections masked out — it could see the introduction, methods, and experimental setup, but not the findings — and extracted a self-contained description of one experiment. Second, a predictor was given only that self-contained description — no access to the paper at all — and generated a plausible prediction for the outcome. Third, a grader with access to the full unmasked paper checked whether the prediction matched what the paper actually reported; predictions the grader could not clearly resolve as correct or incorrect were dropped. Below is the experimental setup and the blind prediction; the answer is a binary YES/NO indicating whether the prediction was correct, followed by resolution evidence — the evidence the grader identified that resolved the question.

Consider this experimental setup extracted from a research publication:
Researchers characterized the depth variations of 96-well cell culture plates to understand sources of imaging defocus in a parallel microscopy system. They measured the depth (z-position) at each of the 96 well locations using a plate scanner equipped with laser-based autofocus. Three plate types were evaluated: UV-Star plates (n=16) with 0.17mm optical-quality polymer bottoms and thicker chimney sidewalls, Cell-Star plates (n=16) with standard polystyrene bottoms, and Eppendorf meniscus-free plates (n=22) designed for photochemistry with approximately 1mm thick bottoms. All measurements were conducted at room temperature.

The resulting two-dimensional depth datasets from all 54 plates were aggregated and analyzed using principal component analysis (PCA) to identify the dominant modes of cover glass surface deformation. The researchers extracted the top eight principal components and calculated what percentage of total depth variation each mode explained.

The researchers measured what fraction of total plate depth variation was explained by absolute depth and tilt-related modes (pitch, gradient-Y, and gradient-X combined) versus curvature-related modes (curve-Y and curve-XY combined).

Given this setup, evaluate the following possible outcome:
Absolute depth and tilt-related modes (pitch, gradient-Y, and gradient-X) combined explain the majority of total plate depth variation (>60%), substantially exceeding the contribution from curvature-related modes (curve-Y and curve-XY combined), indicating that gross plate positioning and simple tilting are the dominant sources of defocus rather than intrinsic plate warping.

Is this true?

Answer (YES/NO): YES